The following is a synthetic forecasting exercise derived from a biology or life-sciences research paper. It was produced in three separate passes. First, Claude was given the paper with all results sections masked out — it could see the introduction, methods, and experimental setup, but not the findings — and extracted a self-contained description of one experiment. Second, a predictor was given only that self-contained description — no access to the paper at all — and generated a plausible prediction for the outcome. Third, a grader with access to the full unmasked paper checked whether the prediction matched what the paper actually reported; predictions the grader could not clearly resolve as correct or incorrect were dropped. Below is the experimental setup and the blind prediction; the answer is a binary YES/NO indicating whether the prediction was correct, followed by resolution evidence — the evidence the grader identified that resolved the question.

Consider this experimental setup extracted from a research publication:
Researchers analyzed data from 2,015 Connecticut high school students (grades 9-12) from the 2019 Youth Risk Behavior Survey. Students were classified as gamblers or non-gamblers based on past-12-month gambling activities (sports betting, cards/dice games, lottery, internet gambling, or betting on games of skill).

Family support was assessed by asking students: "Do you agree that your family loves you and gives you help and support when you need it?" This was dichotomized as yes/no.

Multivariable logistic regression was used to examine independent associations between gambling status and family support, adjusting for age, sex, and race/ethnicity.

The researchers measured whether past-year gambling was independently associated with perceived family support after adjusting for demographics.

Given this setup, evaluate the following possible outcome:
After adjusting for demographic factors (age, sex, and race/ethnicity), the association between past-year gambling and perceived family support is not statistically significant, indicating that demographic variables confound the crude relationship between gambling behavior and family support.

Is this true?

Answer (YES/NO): NO